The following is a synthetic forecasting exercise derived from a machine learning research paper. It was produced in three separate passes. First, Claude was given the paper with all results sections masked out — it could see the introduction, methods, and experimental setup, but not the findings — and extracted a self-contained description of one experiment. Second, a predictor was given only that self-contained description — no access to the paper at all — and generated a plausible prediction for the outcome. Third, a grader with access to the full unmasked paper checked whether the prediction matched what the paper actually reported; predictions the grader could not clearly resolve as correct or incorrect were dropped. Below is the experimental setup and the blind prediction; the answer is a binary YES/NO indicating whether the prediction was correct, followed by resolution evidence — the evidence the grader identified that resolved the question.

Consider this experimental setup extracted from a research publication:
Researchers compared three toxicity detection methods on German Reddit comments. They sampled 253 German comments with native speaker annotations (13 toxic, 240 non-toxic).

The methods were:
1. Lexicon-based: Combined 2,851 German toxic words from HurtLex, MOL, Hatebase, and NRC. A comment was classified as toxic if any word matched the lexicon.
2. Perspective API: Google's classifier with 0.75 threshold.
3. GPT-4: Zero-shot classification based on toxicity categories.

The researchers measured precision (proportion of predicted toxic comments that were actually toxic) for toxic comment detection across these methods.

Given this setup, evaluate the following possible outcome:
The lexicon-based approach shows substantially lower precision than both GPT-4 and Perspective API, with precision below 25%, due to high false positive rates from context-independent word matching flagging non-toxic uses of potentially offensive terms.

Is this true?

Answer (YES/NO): YES